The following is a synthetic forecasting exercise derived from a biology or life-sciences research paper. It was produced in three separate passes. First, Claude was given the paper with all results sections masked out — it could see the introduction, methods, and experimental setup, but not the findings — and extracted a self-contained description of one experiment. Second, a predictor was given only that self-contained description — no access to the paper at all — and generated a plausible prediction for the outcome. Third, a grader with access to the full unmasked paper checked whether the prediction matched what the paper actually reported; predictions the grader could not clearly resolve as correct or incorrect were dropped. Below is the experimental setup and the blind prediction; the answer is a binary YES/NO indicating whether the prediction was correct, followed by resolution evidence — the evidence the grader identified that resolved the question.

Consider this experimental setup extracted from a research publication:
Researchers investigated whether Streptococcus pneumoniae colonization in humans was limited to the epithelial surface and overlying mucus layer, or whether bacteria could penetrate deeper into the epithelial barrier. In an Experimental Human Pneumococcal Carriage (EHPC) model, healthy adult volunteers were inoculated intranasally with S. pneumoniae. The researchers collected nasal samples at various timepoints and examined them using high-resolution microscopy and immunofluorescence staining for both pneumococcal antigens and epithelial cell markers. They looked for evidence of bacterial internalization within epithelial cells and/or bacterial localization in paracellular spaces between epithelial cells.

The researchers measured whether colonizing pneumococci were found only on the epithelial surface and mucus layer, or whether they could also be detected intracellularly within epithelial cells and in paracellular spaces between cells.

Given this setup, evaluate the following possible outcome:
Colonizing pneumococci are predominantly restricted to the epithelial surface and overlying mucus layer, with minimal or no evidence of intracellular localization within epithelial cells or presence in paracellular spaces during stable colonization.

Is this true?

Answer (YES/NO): NO